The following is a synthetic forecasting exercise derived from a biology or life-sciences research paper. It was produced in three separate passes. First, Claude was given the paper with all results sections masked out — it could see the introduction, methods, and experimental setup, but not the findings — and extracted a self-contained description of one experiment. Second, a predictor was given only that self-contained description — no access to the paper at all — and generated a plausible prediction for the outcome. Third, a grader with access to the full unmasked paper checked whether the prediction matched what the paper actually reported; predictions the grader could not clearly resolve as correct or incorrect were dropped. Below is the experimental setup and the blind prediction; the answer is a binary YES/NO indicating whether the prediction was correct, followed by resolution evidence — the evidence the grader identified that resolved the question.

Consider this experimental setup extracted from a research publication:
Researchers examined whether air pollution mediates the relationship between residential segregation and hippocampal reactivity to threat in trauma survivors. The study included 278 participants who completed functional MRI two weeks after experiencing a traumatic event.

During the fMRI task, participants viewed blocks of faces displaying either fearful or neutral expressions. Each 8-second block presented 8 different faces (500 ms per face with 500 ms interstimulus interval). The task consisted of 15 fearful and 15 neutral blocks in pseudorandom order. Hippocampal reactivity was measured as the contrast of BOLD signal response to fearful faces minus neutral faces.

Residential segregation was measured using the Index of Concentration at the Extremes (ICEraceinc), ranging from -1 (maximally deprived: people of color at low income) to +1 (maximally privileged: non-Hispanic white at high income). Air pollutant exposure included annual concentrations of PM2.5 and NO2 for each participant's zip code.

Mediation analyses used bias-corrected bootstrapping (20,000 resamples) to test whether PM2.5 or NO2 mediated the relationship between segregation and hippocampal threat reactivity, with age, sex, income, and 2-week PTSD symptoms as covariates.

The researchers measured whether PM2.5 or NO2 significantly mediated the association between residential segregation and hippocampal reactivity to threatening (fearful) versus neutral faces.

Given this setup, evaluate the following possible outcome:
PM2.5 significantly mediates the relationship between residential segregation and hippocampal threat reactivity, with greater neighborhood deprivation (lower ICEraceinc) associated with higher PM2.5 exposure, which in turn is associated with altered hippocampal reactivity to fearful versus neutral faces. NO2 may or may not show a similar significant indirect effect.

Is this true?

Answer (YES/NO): YES